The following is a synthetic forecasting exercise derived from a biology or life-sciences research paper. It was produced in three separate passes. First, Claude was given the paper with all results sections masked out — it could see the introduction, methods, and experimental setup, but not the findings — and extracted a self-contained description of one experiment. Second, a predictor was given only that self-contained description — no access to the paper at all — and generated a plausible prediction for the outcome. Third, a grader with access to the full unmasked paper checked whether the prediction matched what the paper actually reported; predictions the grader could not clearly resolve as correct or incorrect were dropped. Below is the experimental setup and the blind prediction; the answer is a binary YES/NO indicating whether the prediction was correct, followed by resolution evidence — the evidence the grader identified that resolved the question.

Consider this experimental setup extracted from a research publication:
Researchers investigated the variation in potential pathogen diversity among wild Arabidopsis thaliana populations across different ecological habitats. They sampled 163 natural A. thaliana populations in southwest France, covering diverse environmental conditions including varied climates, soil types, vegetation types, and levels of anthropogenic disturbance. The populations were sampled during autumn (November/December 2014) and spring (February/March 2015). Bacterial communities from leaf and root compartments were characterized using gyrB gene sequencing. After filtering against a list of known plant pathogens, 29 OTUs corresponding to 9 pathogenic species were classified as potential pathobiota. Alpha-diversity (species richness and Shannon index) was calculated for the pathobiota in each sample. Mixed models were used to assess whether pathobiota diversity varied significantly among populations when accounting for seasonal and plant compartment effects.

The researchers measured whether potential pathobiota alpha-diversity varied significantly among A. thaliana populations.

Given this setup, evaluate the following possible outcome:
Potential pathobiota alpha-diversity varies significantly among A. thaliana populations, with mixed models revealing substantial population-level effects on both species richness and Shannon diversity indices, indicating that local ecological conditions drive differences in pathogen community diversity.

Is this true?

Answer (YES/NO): NO